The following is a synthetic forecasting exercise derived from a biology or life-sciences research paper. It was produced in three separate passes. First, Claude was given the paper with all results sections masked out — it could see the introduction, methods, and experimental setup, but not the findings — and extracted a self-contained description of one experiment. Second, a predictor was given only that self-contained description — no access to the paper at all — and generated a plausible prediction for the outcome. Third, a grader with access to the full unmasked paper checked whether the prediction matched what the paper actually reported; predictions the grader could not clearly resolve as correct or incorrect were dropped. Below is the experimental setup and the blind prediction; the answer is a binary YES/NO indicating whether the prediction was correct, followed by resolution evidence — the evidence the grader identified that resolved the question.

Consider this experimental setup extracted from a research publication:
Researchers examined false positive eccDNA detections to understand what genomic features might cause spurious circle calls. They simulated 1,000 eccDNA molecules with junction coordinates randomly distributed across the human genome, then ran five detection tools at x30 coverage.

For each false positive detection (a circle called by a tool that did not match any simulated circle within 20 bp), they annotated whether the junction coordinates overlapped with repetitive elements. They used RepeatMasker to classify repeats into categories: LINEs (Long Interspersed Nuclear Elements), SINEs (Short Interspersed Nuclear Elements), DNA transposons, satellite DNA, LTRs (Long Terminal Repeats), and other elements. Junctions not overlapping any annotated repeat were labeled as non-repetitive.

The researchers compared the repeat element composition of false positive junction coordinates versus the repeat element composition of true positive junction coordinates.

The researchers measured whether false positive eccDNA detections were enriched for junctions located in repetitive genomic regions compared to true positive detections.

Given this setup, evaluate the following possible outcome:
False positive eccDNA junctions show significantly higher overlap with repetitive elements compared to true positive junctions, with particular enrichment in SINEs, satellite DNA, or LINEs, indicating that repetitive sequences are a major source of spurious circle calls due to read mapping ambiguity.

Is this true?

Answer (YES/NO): NO